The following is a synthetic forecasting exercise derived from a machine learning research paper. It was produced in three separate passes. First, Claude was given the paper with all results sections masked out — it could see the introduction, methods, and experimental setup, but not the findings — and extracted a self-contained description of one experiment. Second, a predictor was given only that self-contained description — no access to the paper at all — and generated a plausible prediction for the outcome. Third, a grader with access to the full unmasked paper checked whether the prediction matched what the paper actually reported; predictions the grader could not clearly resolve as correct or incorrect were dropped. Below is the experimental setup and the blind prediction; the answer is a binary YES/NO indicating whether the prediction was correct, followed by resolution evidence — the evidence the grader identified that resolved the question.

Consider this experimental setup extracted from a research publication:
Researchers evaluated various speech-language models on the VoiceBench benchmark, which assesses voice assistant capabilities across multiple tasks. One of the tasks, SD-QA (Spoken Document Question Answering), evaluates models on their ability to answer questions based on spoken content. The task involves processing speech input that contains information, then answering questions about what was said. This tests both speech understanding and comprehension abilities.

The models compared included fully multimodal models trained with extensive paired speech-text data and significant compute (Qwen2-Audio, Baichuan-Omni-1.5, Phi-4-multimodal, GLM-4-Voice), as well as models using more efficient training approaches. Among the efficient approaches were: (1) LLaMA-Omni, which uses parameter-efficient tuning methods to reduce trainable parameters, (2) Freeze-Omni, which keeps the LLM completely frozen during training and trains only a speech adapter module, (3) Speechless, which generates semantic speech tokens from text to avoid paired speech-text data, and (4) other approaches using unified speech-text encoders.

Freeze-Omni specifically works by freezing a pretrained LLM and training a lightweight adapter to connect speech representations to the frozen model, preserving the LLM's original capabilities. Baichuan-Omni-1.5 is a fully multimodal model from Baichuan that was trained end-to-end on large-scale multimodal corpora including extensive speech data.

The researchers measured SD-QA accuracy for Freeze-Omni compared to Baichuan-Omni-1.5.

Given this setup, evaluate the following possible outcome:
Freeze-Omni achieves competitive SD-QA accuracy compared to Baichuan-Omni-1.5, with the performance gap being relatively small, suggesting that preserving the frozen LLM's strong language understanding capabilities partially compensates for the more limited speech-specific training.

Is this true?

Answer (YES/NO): NO